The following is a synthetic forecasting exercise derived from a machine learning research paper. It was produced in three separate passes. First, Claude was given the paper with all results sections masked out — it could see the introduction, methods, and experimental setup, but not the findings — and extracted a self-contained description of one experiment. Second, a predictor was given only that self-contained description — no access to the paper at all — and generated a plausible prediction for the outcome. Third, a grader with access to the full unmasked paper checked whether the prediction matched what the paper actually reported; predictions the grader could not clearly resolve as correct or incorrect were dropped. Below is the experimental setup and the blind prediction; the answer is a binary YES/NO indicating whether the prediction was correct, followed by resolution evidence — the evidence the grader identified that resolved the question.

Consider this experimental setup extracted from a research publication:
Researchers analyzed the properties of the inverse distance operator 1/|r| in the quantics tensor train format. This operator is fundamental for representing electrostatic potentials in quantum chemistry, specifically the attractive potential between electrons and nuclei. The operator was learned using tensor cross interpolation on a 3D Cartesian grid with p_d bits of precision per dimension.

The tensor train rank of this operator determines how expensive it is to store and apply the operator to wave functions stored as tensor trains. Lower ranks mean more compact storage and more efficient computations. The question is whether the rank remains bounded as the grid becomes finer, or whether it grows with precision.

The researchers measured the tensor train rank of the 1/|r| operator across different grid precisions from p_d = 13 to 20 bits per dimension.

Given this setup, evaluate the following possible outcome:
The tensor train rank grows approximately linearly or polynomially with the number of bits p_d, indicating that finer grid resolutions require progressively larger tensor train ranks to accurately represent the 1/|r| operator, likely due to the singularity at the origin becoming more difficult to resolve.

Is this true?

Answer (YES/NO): NO